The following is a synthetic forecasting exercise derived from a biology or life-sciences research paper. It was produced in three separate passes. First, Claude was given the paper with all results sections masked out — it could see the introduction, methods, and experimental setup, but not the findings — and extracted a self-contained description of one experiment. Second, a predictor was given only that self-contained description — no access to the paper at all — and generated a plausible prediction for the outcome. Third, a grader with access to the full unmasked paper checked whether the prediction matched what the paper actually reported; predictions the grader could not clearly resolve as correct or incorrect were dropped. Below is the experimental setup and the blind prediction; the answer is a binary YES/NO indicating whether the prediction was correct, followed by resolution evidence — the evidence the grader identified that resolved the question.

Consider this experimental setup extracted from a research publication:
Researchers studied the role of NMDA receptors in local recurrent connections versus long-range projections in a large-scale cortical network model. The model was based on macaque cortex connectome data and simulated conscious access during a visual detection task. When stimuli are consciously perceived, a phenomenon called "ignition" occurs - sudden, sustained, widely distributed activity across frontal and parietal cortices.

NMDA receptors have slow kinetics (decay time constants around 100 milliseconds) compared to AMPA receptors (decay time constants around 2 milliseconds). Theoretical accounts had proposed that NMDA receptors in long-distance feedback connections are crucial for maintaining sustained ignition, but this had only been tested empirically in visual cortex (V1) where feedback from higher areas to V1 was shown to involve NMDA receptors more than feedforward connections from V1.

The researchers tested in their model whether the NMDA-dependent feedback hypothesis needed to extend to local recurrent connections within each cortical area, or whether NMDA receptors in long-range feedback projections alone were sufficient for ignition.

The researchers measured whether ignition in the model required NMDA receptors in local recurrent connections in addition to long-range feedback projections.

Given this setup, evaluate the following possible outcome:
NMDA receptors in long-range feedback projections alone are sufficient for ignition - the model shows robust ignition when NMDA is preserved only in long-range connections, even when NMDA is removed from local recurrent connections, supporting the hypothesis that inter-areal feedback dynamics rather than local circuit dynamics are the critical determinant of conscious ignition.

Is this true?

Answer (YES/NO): NO